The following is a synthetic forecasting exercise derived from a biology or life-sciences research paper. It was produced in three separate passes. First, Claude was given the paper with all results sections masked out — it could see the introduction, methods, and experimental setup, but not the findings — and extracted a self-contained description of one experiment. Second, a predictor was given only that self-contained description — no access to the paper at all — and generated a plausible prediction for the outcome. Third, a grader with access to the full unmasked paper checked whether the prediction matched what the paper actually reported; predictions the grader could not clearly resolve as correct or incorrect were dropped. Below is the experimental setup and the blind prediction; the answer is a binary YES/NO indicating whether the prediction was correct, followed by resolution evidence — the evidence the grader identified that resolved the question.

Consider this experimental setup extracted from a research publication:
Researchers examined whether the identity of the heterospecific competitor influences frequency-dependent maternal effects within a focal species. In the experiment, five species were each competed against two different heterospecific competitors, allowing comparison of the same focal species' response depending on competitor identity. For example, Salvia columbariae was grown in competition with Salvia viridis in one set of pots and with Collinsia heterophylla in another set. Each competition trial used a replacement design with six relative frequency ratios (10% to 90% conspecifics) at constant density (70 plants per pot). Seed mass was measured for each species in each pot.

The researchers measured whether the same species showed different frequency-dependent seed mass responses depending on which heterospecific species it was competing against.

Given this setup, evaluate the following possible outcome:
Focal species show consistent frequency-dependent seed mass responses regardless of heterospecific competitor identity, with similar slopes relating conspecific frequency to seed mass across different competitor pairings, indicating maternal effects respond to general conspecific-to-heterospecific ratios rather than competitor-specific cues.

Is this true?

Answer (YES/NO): NO